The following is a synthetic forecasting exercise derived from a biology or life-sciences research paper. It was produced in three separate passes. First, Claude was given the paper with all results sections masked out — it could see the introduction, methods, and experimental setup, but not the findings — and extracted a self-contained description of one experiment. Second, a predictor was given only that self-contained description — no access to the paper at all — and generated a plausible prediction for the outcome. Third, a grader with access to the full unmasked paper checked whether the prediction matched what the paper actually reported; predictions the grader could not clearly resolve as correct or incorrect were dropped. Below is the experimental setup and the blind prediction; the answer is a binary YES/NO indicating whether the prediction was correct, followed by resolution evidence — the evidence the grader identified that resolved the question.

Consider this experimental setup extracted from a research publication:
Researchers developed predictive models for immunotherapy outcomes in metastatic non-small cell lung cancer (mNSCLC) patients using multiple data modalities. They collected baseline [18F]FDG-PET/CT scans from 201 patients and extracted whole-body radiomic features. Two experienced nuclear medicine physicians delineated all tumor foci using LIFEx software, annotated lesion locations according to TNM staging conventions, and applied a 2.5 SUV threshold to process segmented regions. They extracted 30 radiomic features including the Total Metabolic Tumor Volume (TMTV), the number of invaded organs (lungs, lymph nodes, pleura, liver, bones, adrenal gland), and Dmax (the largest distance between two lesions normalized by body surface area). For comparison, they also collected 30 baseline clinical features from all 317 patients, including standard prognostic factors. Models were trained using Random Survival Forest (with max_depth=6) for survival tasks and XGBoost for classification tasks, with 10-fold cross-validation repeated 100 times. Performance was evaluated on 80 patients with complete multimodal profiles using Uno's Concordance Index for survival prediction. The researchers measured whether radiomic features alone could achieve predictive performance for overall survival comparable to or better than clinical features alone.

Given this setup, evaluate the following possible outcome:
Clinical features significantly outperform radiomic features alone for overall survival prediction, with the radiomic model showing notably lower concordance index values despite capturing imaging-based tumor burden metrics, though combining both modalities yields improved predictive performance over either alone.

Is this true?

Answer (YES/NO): NO